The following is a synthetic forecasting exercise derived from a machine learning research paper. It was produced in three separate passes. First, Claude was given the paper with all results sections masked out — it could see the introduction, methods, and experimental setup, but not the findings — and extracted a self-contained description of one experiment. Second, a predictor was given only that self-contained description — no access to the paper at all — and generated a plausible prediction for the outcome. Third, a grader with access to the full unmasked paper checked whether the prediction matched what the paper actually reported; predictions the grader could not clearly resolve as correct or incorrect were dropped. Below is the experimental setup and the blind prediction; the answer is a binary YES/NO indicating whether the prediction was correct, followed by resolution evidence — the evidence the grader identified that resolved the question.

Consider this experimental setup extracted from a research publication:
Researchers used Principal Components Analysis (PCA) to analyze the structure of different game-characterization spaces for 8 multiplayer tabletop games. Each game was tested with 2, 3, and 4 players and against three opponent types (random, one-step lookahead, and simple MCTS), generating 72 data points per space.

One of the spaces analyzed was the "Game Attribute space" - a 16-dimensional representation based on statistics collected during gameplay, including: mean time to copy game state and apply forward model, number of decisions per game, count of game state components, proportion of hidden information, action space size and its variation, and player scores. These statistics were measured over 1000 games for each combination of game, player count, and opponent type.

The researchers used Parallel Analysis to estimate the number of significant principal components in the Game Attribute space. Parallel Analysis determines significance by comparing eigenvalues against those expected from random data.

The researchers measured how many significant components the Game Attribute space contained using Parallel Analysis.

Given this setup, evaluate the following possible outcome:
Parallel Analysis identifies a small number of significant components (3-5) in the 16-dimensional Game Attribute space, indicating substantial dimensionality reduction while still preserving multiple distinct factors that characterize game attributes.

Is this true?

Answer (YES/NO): YES